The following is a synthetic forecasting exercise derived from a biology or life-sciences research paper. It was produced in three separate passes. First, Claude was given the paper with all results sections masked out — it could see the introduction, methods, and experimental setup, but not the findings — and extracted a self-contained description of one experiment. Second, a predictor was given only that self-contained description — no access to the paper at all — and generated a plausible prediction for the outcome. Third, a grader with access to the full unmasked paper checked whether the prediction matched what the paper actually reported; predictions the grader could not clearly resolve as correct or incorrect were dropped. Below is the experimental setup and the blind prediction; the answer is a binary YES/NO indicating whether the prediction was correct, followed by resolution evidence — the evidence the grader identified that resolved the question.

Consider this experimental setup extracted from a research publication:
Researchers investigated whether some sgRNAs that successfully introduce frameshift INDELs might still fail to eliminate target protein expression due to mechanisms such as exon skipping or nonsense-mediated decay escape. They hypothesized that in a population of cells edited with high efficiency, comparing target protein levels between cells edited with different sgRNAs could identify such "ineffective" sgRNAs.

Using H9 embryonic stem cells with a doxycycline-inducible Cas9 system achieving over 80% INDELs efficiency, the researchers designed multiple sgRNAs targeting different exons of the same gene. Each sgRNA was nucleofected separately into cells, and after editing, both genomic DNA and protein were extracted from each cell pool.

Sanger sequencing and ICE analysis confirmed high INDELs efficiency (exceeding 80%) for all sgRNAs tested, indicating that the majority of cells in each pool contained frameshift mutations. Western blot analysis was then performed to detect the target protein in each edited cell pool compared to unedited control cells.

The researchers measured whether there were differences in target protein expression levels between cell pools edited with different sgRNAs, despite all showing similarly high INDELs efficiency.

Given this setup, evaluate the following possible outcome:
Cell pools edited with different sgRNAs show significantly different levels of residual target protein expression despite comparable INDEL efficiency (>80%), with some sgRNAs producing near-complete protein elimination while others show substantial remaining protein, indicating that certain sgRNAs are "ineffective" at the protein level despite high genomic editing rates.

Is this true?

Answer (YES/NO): YES